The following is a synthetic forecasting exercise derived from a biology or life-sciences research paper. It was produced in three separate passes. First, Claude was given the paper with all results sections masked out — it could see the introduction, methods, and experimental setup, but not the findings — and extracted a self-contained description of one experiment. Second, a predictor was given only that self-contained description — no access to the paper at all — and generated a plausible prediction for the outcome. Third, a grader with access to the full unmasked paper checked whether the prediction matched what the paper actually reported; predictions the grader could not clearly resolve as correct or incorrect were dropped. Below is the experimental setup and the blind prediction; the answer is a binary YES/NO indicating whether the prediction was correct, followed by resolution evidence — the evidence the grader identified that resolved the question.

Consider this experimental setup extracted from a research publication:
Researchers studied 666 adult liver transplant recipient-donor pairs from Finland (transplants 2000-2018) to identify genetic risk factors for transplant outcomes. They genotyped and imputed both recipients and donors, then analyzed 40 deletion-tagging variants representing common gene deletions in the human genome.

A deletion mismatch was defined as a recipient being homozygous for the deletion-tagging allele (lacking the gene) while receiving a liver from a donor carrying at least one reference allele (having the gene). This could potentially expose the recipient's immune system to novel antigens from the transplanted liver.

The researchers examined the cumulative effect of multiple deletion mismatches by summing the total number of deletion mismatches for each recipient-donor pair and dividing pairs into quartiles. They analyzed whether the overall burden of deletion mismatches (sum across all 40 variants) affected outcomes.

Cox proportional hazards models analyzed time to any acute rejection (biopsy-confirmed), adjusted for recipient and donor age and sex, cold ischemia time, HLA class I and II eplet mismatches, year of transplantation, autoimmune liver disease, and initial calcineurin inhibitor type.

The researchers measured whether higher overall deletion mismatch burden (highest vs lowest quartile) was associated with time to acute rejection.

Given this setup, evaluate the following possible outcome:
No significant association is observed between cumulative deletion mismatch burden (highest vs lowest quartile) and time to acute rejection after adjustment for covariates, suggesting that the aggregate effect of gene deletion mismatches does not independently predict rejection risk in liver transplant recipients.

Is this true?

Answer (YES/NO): YES